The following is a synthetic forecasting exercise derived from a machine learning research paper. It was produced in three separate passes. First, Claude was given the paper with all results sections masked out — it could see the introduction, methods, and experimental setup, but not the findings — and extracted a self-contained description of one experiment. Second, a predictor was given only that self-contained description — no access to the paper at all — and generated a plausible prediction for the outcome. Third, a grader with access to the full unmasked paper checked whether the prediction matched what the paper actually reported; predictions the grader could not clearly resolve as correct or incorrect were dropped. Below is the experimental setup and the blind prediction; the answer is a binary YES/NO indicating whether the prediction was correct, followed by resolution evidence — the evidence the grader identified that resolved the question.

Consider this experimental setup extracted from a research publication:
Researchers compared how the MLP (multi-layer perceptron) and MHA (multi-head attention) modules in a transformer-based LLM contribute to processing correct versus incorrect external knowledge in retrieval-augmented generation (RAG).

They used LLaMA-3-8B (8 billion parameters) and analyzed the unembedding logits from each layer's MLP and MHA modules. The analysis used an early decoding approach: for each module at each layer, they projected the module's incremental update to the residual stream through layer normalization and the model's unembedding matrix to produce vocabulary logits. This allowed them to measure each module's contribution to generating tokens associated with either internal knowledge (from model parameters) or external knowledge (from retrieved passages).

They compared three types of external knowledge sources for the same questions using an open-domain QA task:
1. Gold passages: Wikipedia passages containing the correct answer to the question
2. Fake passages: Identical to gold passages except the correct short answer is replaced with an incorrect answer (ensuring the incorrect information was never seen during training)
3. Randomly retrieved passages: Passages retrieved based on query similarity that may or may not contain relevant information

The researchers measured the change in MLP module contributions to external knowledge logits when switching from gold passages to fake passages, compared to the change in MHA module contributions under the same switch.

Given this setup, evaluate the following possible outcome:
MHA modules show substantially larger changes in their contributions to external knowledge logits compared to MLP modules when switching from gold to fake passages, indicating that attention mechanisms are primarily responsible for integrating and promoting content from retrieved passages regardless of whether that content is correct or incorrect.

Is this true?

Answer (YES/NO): NO